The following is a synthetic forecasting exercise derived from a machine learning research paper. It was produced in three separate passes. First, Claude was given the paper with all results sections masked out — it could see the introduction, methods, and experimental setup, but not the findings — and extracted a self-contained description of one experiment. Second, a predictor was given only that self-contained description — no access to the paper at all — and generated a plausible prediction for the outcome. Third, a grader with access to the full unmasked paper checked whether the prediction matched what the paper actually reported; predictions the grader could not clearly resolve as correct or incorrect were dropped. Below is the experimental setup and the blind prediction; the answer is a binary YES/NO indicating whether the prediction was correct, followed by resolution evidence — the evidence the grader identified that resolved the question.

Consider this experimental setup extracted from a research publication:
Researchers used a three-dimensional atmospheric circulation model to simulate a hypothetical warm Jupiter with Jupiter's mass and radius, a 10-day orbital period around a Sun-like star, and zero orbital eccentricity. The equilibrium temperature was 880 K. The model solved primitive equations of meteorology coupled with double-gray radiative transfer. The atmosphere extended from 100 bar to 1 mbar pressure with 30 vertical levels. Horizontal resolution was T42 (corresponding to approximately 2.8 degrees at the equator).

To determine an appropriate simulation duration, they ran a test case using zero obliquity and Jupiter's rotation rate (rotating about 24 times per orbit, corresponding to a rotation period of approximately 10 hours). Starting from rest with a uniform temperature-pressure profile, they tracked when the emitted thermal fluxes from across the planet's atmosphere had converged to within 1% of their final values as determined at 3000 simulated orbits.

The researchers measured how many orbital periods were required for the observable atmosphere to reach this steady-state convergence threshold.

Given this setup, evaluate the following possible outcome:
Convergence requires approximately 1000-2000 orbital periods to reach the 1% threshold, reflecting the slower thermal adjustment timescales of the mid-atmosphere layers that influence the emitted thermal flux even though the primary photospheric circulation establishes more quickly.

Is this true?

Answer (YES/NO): NO